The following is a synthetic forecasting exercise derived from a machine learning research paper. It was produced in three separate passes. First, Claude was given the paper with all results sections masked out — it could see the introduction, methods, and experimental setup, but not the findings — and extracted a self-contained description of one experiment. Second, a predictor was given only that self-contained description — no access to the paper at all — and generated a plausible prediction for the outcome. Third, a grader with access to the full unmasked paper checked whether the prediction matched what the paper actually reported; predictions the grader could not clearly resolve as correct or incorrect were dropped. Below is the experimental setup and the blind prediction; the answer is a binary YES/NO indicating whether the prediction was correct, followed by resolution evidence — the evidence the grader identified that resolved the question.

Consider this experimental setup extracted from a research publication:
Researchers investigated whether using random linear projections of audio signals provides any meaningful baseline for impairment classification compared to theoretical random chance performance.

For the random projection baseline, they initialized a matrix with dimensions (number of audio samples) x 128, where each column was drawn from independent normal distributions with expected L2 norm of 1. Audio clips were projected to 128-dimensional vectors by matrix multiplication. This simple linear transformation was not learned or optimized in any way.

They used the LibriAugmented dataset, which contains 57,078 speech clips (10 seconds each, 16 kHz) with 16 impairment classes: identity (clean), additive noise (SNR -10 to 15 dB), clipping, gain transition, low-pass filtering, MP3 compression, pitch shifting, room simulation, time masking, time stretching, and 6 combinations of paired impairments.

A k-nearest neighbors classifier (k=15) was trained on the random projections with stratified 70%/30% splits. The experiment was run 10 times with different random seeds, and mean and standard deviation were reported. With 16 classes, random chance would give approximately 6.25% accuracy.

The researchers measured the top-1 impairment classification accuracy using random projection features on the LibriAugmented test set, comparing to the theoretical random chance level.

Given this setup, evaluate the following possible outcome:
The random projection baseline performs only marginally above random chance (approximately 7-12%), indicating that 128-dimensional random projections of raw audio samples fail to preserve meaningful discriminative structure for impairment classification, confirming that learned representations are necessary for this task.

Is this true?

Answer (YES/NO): YES